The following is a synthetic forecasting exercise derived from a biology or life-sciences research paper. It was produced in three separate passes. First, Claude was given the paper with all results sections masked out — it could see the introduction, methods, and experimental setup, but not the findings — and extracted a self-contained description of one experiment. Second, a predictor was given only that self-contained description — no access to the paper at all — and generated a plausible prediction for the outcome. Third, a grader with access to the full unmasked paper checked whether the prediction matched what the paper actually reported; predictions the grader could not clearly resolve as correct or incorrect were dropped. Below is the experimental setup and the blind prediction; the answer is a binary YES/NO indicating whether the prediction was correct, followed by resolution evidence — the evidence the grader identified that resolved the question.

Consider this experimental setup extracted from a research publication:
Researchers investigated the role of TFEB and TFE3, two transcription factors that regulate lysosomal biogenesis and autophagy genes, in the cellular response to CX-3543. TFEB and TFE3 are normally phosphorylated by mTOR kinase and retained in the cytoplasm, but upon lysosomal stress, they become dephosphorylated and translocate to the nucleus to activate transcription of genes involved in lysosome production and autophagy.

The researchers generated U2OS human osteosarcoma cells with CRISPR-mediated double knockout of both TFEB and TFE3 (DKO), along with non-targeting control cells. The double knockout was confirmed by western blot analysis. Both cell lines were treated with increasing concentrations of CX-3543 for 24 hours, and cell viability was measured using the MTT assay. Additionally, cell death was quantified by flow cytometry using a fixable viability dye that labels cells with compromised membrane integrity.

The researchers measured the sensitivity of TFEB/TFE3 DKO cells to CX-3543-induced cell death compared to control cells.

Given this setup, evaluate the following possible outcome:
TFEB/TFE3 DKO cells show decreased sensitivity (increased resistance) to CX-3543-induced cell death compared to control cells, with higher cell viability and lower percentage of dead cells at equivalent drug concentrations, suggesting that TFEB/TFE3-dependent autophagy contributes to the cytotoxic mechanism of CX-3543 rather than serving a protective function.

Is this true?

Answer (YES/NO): NO